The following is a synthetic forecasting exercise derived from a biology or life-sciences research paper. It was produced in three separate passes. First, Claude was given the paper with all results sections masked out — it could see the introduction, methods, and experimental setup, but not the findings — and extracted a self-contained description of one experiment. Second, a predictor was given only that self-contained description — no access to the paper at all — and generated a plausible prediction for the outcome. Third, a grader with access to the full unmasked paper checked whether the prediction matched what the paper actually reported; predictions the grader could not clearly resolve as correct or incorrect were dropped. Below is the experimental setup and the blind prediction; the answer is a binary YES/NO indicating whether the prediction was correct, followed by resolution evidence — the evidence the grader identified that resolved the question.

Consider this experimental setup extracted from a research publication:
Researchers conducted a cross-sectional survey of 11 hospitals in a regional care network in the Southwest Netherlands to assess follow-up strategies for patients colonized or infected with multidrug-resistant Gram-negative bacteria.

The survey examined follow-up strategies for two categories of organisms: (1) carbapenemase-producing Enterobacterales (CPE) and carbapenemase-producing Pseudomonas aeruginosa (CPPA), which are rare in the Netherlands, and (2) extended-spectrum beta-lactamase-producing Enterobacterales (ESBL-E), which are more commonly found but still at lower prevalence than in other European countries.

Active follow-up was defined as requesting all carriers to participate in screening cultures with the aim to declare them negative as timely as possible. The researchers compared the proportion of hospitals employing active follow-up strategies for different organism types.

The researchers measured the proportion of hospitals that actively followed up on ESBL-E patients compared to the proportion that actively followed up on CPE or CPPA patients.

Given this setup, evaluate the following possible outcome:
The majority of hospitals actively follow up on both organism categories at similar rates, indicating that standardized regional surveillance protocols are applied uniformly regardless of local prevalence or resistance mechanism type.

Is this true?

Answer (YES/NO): NO